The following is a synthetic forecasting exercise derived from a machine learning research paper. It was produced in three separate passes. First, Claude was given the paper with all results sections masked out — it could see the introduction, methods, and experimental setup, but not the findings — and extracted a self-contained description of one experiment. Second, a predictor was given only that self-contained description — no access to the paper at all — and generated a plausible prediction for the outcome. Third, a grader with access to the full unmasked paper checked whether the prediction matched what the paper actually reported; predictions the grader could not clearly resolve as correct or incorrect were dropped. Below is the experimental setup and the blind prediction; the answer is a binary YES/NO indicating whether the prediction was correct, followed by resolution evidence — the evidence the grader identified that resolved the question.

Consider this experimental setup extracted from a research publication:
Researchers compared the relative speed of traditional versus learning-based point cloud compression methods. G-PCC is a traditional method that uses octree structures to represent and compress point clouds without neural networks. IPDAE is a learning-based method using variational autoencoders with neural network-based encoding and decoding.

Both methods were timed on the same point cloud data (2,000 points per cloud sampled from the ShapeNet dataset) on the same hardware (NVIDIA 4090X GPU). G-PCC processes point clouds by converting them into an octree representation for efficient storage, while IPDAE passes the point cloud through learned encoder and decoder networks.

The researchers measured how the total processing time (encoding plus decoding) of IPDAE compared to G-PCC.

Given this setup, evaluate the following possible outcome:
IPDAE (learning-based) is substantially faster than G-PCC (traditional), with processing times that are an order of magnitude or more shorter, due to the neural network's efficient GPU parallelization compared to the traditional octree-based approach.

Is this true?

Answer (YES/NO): NO